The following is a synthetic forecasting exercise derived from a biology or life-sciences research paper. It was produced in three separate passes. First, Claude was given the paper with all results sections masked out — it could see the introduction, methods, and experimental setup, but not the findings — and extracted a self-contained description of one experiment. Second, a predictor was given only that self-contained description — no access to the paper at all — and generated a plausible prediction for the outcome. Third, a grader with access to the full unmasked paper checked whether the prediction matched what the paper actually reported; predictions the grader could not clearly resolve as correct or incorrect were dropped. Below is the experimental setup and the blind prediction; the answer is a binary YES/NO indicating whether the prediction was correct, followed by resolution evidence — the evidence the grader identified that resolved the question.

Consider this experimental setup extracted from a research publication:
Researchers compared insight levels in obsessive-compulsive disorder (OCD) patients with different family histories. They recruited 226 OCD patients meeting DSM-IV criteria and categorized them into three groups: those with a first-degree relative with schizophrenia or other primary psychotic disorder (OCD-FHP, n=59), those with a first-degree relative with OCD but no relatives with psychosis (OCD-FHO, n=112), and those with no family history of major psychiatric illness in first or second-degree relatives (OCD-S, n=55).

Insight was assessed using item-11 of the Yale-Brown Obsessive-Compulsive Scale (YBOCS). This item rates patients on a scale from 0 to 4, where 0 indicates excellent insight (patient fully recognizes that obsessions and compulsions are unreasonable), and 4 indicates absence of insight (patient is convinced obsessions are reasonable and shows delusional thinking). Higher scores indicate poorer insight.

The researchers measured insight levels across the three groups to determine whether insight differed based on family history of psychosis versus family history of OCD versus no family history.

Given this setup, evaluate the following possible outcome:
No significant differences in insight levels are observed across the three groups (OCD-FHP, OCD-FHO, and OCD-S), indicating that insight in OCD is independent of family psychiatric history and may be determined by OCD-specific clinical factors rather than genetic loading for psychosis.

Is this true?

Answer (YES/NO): YES